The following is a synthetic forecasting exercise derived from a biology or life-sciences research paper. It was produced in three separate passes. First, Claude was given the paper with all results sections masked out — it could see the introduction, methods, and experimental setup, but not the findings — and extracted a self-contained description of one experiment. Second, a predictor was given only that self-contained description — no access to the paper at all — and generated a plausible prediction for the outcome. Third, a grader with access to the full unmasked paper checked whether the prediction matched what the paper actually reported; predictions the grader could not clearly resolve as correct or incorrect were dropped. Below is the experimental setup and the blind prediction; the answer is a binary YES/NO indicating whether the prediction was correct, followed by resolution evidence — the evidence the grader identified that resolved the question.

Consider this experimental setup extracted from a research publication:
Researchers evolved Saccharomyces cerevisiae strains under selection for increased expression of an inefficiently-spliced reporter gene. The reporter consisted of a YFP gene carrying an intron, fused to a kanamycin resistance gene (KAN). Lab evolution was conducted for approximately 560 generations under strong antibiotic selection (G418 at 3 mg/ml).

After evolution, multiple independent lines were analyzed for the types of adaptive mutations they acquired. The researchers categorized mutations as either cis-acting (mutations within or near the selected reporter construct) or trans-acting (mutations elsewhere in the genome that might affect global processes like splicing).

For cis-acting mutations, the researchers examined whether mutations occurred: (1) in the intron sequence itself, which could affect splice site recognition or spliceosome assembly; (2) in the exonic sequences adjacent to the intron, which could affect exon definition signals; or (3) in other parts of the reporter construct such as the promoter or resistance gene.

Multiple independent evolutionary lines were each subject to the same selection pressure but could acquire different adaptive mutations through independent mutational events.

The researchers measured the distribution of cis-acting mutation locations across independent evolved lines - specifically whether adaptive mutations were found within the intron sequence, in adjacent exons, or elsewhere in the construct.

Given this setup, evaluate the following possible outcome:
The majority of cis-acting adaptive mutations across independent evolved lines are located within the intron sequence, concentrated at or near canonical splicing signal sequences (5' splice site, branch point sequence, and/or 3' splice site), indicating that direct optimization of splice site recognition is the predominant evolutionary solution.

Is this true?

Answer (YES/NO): NO